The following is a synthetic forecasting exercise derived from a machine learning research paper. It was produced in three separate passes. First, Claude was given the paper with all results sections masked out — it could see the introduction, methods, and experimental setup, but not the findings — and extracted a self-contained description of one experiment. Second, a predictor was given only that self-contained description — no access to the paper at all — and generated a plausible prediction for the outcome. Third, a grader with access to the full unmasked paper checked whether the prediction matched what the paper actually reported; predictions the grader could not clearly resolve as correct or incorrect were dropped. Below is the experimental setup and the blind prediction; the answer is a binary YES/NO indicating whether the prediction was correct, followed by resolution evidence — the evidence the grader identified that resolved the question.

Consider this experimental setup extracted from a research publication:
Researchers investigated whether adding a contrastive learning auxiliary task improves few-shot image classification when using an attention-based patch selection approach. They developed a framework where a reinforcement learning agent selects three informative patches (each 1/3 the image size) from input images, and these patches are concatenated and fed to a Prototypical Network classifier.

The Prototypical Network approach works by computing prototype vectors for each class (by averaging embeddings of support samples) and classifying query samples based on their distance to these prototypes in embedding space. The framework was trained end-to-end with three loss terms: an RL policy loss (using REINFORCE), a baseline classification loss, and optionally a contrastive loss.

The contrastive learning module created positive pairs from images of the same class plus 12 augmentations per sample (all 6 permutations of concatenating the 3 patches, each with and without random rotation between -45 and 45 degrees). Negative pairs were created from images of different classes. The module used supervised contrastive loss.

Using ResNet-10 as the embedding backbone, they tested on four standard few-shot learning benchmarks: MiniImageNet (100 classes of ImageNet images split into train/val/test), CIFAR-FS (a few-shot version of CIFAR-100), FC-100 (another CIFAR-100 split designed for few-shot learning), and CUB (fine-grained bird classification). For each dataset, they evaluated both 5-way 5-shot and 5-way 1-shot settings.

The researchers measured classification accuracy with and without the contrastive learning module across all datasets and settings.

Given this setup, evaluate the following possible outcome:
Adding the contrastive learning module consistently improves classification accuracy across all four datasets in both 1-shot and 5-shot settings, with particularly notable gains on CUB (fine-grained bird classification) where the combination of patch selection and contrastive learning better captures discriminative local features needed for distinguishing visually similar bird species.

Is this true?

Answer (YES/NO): NO